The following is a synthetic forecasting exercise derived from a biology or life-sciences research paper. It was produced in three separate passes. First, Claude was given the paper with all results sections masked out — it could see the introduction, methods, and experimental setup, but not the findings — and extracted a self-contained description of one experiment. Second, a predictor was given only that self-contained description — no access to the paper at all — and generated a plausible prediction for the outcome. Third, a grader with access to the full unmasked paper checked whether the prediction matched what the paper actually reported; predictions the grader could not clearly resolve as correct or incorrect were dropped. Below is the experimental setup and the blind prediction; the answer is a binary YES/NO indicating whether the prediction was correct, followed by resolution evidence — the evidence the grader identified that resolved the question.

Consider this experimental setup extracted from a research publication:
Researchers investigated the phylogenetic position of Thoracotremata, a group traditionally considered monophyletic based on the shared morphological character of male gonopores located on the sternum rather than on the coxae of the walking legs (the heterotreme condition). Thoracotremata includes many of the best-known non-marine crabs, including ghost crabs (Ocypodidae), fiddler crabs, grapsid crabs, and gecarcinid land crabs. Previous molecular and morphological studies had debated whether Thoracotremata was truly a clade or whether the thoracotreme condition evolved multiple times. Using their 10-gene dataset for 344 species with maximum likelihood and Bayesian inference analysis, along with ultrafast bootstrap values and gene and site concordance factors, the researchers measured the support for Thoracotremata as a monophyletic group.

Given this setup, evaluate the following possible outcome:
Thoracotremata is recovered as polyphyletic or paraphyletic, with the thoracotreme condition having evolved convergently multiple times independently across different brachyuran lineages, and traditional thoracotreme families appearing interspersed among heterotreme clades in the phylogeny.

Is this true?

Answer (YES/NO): NO